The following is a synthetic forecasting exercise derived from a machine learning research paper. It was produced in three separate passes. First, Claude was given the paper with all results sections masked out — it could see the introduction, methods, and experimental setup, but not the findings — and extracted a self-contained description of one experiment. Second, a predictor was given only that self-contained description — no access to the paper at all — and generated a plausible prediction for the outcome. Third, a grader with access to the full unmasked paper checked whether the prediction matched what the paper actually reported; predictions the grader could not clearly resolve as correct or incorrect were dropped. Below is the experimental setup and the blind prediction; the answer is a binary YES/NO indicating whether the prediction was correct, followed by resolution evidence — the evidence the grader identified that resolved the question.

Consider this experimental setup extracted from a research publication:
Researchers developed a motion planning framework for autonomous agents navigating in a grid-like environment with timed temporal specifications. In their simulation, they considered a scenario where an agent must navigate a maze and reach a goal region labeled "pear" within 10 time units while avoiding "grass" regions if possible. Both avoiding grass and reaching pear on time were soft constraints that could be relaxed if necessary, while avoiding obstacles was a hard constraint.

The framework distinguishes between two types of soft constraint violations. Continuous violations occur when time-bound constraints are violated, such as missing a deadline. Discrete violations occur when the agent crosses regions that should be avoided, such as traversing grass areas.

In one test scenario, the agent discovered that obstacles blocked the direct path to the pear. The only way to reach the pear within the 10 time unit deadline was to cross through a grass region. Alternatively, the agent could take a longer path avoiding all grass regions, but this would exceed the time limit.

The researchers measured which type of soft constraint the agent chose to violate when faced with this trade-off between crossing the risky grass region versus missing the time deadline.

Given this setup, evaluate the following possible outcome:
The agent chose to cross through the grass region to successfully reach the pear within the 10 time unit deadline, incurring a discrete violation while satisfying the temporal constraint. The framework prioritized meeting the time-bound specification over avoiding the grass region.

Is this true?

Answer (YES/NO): NO